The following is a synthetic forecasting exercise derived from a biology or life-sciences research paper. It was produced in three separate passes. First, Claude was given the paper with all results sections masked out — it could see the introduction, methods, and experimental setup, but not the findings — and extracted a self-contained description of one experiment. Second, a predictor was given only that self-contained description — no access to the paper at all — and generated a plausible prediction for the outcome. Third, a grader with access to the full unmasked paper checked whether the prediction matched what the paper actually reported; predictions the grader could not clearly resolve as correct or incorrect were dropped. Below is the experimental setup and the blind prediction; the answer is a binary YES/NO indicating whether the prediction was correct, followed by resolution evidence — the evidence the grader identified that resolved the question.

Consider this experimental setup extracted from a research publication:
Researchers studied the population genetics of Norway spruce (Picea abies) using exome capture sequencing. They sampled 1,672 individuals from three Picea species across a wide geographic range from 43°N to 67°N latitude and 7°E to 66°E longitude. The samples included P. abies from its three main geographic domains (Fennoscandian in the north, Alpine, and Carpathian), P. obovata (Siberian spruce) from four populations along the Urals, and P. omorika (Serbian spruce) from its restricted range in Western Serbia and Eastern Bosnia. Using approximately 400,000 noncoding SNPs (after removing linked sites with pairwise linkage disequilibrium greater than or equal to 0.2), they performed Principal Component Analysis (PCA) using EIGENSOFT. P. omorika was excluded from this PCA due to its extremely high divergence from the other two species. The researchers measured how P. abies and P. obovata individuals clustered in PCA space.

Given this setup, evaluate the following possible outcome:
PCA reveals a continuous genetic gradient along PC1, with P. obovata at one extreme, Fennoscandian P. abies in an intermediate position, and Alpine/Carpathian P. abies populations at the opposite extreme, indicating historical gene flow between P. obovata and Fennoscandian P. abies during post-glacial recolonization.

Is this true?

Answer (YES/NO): NO